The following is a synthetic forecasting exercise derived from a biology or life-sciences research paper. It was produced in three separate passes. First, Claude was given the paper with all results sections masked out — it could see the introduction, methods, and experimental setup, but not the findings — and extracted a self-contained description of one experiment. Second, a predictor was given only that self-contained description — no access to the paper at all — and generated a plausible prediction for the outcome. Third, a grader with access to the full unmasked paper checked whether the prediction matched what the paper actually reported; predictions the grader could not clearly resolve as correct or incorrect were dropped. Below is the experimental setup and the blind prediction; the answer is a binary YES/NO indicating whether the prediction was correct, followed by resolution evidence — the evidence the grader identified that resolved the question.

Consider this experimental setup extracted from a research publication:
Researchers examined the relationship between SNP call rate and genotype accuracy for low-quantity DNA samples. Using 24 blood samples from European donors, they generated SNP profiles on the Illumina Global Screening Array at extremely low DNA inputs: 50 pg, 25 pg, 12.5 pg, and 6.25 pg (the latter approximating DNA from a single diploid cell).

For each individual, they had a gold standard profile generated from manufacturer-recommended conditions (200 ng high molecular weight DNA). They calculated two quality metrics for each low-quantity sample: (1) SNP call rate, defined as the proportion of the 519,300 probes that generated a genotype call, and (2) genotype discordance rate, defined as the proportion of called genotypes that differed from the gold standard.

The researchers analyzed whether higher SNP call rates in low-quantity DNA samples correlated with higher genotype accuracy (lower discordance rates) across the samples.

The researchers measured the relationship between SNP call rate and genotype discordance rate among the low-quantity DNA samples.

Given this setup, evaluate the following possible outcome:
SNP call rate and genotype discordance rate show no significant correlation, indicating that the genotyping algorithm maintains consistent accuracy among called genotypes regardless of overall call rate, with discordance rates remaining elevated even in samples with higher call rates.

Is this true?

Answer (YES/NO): NO